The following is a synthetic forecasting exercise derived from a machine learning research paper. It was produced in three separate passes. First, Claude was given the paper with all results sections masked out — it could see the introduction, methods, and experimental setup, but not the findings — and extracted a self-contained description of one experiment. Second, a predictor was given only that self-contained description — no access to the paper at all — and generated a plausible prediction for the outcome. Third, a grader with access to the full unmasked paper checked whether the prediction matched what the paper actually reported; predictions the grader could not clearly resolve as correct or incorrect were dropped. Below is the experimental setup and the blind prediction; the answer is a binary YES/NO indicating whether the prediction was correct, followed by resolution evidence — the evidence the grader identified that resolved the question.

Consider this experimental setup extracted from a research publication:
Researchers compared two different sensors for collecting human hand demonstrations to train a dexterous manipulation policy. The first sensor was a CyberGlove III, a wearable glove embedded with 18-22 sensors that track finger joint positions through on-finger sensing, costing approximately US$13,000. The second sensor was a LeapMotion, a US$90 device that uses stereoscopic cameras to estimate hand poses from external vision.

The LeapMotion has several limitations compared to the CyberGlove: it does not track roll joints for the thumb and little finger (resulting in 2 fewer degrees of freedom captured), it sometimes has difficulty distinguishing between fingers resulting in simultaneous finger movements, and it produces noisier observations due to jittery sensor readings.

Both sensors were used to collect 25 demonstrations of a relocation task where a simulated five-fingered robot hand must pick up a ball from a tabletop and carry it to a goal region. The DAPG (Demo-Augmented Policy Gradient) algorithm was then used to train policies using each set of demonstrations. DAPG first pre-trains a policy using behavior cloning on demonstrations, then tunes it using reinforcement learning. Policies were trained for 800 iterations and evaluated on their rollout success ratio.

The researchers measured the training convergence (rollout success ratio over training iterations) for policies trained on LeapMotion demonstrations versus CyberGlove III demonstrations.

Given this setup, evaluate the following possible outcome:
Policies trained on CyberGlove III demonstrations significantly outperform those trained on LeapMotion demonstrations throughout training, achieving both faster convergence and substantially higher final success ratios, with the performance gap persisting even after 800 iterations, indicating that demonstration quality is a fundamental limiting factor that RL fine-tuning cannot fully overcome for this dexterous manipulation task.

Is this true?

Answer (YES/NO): NO